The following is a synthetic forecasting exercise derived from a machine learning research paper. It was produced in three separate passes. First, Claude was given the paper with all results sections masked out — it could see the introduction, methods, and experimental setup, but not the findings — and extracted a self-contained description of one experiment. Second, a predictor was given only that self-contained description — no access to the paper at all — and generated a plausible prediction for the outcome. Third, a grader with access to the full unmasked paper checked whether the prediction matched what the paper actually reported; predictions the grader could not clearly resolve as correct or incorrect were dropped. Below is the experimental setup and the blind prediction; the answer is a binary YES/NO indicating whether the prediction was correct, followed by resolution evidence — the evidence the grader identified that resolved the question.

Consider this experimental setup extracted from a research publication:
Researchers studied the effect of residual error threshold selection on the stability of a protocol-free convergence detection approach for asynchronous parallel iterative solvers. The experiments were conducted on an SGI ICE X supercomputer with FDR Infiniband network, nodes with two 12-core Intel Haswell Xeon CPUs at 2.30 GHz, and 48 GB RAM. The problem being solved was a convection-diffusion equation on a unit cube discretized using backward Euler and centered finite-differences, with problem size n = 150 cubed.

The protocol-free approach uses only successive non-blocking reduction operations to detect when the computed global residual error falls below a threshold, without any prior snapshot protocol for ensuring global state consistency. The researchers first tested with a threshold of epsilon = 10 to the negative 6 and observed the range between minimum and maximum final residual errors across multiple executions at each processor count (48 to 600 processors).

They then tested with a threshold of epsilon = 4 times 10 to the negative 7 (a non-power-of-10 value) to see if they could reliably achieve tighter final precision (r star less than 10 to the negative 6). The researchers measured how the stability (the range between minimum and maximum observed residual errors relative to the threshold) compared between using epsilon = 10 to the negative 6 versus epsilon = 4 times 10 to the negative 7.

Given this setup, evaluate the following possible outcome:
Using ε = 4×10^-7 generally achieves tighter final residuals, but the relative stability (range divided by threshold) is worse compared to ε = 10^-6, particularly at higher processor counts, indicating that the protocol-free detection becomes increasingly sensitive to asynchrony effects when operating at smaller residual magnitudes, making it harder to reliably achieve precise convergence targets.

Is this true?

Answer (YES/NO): NO